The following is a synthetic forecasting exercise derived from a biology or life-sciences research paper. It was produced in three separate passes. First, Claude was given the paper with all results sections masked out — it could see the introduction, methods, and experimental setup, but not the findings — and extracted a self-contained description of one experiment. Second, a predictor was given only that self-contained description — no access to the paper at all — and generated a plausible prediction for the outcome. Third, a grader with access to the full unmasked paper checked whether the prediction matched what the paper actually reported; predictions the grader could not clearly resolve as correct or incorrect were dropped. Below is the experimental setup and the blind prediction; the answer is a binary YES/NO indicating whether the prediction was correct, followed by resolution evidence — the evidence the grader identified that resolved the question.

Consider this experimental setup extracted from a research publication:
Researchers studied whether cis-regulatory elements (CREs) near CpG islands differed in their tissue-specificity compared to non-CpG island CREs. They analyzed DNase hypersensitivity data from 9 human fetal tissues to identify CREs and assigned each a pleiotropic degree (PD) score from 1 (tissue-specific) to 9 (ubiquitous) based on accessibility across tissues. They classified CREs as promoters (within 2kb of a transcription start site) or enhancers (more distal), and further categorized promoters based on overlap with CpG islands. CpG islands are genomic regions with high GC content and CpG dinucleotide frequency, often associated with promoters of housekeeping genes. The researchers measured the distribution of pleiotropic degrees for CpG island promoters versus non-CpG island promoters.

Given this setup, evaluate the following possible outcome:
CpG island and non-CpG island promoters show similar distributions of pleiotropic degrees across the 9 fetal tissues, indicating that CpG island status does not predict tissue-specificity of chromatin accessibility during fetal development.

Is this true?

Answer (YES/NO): NO